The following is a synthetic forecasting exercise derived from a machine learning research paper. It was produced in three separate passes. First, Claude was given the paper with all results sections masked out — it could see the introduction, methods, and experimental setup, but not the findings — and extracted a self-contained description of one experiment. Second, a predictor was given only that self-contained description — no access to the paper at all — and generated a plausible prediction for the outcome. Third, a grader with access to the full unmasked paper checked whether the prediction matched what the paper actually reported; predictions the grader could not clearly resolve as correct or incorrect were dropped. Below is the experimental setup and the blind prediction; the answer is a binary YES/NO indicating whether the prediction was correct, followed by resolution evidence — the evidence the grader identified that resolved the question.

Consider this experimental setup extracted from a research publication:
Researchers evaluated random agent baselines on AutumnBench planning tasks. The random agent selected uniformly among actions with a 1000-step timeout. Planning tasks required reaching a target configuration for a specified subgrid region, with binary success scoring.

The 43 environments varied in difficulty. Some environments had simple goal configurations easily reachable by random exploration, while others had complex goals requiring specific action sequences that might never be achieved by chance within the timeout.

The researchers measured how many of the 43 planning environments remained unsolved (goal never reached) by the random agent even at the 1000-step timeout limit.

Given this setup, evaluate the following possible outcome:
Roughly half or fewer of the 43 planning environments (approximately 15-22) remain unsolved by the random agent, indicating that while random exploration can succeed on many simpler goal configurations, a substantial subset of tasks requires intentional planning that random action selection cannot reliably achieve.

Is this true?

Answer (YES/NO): NO